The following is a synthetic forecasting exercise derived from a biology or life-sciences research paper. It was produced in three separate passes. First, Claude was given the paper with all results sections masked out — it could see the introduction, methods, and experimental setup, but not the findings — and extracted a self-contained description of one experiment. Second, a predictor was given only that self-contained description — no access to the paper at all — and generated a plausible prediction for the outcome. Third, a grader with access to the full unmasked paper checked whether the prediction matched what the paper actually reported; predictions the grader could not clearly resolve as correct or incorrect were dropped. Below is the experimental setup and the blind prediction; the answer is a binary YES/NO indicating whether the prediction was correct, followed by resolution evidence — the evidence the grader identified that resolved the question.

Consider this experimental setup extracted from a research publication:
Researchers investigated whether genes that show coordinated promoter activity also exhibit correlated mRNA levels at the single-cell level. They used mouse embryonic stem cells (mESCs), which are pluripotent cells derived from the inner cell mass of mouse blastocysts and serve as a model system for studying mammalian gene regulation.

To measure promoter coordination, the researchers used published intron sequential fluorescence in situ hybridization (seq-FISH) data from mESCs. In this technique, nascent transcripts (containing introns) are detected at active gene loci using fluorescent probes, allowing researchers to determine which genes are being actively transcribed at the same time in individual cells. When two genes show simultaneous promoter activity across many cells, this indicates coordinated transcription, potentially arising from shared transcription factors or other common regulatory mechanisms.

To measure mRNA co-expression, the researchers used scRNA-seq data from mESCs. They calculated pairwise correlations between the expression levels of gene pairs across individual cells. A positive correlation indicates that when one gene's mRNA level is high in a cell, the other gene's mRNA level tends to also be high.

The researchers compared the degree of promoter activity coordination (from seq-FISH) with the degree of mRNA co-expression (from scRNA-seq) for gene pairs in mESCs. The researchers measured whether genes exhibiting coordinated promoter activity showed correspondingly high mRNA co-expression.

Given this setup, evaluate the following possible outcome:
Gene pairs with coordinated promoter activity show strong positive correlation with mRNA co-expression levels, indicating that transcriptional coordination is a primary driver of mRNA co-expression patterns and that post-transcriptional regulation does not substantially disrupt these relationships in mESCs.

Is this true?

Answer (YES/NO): NO